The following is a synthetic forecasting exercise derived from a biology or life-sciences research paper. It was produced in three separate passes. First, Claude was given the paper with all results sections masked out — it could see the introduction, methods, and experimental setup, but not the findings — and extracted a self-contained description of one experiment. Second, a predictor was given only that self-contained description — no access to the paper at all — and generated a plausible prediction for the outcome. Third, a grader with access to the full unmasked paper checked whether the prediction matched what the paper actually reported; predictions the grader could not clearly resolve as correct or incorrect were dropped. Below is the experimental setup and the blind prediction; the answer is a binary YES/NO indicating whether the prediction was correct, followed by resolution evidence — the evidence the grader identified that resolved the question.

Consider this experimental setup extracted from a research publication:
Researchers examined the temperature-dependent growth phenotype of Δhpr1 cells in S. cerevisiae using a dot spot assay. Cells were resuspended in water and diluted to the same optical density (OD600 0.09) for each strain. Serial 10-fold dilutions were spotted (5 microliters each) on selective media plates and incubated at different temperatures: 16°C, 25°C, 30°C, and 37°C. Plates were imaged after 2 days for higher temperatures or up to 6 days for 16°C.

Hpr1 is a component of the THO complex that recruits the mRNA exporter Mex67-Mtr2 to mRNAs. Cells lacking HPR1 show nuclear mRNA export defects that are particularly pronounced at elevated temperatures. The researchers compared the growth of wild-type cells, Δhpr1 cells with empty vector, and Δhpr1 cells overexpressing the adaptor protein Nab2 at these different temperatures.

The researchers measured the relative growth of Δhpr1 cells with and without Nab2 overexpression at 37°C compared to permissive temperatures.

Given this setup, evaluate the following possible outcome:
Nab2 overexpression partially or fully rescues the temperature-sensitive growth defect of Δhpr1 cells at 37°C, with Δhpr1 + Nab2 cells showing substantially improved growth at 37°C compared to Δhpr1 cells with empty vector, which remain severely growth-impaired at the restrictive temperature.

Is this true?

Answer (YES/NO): YES